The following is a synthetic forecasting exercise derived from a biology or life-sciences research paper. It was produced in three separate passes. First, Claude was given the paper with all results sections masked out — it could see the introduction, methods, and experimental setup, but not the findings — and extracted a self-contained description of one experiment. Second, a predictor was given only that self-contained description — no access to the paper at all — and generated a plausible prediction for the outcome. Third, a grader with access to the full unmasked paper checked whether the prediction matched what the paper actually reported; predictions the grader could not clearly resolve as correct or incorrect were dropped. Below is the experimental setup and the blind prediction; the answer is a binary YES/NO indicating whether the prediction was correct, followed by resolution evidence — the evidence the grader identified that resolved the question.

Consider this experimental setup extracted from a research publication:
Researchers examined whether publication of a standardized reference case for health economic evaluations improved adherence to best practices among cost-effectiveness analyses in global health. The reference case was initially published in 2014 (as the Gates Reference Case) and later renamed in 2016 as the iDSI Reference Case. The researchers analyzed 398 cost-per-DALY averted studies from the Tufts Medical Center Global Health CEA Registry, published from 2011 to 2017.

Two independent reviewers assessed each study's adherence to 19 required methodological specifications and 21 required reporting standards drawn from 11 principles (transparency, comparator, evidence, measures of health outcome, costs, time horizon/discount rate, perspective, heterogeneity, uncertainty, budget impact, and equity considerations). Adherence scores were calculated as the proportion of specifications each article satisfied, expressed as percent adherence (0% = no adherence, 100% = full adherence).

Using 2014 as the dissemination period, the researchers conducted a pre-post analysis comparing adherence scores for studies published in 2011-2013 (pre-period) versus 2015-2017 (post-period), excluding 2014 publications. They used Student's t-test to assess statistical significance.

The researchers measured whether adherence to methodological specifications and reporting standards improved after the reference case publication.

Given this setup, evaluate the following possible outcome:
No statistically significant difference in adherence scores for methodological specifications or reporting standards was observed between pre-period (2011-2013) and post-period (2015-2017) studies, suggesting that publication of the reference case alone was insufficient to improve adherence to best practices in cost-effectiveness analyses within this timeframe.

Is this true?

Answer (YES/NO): NO